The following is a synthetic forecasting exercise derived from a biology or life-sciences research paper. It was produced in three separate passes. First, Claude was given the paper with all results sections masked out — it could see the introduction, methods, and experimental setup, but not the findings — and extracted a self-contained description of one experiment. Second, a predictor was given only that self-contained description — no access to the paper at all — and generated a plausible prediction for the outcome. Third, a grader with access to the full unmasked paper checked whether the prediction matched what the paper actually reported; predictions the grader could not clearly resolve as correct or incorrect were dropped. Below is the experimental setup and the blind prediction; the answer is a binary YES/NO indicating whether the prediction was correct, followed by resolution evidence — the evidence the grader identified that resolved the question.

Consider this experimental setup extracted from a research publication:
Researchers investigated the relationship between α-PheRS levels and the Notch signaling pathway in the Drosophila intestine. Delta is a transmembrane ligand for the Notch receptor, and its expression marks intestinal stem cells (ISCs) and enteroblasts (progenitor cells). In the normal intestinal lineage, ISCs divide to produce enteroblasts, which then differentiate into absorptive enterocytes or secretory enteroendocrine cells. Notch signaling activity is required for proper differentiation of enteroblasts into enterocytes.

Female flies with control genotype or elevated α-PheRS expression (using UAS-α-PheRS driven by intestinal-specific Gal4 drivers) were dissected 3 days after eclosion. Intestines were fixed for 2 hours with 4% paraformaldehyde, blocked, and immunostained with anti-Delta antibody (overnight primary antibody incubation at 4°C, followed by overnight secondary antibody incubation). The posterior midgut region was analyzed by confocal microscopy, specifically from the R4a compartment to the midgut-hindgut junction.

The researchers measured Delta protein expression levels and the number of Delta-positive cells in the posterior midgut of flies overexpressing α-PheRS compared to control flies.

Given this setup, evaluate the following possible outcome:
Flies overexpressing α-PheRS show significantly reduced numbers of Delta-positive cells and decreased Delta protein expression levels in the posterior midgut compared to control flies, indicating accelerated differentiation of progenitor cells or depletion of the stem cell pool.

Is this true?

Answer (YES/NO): NO